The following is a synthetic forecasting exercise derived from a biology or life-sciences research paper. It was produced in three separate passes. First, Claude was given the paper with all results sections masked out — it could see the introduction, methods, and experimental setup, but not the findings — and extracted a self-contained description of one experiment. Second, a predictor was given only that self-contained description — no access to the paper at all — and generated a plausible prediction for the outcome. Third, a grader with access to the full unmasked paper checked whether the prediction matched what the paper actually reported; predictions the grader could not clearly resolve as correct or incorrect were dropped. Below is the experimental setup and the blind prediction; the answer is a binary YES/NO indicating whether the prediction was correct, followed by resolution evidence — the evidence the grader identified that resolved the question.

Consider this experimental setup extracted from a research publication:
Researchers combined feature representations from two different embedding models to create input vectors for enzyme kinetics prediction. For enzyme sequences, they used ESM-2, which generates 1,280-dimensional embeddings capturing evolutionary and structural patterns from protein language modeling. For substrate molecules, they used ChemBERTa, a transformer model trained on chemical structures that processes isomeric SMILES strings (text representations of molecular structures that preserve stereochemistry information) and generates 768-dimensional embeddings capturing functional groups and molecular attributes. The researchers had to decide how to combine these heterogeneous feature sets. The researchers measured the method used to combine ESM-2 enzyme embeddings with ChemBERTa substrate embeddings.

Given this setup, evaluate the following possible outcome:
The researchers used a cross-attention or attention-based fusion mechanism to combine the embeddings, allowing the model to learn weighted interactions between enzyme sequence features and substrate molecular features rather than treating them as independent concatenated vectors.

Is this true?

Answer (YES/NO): NO